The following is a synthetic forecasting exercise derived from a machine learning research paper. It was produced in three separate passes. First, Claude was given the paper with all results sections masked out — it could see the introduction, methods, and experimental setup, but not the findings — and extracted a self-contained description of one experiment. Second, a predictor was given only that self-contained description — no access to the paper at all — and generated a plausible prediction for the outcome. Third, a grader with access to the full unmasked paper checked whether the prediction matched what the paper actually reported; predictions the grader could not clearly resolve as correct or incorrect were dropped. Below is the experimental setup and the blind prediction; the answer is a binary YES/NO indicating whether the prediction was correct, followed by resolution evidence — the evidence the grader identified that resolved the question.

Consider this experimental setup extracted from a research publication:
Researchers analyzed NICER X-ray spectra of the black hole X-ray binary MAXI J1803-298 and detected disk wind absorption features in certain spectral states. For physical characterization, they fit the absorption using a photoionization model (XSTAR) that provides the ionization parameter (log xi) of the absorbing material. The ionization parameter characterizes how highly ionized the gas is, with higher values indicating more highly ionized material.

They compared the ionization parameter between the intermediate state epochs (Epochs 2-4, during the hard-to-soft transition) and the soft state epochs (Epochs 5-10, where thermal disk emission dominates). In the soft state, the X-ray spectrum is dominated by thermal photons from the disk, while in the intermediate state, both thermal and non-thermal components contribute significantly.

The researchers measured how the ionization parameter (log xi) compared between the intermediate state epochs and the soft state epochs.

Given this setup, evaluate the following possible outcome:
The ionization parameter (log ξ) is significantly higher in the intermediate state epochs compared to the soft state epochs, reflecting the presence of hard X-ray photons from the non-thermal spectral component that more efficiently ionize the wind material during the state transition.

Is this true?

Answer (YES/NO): NO